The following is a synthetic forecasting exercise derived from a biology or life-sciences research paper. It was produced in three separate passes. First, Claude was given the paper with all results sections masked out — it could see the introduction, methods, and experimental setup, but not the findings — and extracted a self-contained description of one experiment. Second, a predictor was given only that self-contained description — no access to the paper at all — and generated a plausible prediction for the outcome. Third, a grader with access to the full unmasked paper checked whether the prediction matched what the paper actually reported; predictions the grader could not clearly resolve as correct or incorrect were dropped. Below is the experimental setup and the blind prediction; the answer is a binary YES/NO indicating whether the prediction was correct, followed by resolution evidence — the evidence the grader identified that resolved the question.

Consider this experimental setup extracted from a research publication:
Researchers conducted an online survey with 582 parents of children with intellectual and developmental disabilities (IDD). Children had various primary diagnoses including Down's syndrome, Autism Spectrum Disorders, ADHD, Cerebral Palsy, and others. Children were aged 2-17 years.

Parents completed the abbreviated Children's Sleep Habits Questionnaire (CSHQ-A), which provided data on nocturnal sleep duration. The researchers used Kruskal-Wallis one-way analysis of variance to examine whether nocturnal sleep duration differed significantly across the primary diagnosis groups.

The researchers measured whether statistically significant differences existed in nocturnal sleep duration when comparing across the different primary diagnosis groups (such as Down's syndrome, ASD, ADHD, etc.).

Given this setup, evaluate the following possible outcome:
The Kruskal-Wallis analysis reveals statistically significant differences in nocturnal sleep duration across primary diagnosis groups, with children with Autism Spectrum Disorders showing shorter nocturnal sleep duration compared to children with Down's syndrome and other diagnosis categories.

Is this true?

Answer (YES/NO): NO